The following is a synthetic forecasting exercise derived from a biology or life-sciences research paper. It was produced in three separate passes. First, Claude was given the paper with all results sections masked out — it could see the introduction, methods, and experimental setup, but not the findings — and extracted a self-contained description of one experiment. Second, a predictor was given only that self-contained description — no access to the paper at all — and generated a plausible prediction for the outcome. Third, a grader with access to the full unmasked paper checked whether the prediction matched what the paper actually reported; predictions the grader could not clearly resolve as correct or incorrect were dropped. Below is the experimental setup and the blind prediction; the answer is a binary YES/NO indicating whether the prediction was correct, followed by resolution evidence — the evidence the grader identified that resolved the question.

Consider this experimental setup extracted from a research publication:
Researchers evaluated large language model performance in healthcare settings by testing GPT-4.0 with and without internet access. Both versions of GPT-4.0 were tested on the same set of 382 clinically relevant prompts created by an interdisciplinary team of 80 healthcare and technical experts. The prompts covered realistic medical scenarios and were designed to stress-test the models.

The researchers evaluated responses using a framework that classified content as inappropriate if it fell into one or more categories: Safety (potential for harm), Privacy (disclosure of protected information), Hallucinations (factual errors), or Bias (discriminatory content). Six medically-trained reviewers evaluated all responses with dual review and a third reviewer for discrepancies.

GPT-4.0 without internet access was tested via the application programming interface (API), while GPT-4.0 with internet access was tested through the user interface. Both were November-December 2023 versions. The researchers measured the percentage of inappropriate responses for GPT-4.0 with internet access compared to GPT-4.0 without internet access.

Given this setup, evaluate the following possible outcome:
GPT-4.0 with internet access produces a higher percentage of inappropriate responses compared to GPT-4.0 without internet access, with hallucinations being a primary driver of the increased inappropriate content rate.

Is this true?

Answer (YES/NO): NO